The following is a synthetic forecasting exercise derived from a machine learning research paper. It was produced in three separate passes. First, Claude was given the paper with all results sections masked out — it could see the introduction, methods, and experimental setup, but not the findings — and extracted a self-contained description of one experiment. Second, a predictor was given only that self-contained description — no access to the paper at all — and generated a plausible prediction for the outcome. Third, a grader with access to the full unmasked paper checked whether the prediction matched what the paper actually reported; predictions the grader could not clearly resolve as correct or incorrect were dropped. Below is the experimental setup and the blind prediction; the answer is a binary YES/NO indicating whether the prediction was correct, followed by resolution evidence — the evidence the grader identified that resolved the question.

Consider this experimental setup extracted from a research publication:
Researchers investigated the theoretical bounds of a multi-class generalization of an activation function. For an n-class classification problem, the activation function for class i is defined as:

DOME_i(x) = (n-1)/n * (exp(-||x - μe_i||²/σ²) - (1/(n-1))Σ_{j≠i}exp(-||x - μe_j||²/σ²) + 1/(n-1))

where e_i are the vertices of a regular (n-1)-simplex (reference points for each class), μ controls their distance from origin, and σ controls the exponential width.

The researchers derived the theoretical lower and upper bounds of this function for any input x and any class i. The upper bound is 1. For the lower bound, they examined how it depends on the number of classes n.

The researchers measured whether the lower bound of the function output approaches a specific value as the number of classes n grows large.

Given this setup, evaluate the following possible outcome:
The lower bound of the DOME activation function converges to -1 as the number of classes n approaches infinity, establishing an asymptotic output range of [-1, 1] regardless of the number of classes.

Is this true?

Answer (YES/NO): YES